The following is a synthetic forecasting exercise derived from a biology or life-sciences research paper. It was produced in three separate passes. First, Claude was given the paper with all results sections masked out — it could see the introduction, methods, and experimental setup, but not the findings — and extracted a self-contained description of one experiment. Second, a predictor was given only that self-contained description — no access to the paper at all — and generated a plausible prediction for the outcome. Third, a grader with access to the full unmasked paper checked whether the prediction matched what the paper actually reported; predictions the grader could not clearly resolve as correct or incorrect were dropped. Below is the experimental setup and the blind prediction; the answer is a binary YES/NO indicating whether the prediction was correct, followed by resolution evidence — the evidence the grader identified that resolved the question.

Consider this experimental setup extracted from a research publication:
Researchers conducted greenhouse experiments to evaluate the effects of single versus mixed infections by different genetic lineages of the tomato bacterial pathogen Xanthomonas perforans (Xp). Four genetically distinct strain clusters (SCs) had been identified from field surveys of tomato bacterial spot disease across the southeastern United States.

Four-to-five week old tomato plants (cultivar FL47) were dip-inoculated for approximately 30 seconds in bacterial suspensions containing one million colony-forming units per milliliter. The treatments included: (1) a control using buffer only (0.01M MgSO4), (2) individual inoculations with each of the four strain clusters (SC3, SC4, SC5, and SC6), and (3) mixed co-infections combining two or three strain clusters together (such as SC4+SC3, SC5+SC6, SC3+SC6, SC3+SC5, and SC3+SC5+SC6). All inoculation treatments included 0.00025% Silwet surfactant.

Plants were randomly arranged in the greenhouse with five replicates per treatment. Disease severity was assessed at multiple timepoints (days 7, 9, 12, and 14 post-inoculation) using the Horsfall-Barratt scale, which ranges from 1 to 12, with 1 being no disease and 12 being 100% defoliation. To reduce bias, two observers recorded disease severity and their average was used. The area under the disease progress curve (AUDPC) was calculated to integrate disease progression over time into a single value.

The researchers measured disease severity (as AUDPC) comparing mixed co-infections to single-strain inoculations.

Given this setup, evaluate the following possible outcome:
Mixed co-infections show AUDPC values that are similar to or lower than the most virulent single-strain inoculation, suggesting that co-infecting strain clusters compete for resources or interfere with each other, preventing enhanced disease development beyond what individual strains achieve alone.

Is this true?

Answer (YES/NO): NO